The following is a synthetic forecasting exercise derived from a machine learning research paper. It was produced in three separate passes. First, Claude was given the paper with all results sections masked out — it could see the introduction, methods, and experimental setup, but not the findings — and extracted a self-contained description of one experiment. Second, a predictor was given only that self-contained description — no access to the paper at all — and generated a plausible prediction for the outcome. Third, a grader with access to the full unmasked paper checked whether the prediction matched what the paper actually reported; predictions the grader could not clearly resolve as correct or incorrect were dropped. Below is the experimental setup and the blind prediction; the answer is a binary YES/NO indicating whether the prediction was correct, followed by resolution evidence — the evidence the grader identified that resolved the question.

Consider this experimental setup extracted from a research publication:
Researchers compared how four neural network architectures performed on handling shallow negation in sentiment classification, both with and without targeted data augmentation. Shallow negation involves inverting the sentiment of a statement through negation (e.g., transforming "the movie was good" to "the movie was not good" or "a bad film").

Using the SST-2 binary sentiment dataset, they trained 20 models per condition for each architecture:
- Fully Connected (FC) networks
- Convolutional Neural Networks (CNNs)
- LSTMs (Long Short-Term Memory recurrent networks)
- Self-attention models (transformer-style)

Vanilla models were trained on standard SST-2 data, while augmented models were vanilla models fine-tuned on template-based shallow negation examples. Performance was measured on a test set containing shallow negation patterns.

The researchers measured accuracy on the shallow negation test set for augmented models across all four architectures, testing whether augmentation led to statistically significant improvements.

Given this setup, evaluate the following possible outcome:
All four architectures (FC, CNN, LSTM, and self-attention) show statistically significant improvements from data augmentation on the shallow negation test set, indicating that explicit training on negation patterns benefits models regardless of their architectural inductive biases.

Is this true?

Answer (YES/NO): NO